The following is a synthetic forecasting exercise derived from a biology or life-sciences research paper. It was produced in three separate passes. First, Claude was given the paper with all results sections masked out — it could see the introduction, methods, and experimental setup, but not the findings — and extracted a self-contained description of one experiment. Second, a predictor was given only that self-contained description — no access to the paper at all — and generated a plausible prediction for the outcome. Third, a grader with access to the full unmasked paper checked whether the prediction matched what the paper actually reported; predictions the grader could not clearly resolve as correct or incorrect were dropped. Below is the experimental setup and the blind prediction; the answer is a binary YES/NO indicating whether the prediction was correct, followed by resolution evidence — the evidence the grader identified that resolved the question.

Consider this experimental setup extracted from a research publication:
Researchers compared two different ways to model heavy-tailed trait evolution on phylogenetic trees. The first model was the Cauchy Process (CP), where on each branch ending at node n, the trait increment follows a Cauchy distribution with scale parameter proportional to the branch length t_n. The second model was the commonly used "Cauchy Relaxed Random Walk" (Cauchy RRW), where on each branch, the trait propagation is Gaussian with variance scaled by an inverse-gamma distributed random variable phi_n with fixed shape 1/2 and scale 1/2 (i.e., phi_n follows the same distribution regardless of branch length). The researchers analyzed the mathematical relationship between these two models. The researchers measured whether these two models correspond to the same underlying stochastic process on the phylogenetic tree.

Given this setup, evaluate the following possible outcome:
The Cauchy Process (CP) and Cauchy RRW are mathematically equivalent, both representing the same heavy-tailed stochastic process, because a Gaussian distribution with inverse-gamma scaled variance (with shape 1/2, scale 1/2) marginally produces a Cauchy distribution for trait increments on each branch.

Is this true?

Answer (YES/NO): NO